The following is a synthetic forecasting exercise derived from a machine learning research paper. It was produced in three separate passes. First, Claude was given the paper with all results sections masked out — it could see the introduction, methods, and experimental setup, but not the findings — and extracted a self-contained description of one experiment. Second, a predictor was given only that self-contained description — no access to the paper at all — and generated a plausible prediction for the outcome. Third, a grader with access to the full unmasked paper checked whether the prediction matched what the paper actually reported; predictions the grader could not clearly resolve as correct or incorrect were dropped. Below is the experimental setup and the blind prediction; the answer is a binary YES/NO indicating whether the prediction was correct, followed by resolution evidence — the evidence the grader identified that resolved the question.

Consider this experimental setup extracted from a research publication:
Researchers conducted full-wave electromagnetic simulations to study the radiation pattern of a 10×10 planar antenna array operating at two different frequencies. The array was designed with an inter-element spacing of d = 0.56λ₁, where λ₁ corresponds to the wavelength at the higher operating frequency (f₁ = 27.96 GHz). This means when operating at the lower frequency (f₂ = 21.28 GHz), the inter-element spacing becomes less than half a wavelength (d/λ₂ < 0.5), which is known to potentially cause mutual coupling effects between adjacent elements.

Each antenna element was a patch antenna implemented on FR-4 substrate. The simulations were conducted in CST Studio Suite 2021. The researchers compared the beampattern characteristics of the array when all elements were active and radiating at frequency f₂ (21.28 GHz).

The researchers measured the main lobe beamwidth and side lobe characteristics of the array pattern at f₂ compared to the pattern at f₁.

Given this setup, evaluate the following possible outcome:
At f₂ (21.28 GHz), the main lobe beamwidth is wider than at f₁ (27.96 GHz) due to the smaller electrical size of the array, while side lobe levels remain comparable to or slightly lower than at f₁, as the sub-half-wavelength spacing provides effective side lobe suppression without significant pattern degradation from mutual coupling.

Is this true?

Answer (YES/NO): NO